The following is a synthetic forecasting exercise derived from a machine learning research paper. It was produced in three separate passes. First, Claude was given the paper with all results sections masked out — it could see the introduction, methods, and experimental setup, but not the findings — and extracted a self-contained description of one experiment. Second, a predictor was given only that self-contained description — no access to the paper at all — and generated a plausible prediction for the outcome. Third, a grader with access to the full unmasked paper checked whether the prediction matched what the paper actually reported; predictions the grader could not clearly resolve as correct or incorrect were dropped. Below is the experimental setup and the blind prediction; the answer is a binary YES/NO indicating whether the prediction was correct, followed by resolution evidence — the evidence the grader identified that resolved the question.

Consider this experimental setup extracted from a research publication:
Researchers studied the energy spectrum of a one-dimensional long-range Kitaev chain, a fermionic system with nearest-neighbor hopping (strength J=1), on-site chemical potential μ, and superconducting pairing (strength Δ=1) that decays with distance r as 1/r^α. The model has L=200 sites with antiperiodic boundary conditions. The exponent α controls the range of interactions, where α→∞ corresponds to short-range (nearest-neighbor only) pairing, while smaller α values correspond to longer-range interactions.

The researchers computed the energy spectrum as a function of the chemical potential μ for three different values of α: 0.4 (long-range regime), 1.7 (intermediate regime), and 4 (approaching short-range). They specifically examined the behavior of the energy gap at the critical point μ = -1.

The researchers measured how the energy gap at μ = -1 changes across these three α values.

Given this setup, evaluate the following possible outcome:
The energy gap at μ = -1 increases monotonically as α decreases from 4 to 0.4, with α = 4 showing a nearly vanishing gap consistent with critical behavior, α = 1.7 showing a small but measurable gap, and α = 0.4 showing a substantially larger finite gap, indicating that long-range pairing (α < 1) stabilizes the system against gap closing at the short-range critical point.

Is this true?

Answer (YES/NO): YES